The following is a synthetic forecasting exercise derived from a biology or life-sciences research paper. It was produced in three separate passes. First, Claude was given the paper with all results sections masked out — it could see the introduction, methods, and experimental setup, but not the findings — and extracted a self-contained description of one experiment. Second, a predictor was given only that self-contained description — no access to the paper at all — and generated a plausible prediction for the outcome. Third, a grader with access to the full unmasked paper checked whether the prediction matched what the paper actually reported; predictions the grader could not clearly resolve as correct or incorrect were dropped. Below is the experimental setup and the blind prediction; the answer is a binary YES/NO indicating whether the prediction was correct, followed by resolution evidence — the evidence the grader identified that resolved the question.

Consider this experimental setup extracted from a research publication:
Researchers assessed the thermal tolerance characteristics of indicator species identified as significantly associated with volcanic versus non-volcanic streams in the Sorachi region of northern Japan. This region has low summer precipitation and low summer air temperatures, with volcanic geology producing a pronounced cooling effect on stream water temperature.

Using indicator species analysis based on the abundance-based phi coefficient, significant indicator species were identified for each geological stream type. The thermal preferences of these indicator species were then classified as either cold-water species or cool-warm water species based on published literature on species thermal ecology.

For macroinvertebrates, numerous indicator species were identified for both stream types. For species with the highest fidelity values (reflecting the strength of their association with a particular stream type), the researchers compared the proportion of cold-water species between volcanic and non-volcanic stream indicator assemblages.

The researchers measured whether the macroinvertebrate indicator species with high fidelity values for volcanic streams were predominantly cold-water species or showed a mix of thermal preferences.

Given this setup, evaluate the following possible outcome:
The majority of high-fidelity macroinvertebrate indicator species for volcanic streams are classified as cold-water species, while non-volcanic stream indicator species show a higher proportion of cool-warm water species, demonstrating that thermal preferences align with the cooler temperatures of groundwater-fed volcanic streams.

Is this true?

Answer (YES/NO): YES